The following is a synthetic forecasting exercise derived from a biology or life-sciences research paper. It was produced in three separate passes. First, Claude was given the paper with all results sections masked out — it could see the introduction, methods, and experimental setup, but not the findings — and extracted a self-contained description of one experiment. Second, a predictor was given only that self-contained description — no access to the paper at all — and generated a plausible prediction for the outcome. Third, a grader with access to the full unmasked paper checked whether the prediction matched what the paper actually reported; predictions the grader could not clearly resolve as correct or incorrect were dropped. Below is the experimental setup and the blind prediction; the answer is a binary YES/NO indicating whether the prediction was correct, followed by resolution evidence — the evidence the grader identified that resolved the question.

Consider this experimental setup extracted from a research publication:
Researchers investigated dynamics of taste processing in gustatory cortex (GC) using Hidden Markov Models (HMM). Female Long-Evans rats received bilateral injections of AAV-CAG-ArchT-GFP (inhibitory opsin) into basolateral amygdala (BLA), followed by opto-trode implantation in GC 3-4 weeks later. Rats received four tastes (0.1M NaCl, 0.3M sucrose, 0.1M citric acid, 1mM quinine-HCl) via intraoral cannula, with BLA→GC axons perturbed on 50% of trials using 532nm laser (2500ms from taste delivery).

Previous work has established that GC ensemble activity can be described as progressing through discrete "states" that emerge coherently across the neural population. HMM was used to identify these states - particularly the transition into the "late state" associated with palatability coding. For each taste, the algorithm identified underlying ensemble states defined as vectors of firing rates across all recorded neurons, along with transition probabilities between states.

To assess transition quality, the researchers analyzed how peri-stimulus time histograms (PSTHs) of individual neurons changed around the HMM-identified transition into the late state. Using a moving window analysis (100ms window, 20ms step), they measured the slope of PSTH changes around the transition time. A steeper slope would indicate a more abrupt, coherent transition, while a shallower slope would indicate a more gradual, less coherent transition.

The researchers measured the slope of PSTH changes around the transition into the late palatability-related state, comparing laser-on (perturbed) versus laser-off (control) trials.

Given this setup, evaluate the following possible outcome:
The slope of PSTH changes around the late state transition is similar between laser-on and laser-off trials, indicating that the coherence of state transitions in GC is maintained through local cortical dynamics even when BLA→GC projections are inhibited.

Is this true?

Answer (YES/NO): NO